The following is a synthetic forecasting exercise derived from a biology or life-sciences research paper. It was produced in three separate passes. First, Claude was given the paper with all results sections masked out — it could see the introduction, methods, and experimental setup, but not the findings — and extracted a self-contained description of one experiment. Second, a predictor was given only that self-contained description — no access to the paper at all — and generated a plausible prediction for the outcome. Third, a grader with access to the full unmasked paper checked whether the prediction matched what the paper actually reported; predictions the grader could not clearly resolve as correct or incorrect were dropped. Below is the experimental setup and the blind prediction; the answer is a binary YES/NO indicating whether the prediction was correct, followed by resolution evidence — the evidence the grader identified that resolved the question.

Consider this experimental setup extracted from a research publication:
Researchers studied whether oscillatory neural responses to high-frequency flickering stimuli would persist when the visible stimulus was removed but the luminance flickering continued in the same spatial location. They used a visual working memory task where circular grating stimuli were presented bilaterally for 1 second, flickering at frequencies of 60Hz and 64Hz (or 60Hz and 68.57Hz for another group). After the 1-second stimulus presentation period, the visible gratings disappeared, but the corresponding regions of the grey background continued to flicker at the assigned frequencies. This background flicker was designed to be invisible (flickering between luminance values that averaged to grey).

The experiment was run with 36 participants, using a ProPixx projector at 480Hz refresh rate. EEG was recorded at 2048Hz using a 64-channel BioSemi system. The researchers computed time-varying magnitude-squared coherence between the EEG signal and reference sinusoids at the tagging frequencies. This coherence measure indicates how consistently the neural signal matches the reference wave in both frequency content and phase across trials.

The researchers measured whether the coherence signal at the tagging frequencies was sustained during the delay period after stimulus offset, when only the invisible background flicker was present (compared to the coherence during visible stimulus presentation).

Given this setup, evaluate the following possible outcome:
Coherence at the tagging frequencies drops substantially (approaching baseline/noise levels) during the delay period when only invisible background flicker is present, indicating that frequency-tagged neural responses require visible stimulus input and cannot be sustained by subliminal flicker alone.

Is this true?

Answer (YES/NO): NO